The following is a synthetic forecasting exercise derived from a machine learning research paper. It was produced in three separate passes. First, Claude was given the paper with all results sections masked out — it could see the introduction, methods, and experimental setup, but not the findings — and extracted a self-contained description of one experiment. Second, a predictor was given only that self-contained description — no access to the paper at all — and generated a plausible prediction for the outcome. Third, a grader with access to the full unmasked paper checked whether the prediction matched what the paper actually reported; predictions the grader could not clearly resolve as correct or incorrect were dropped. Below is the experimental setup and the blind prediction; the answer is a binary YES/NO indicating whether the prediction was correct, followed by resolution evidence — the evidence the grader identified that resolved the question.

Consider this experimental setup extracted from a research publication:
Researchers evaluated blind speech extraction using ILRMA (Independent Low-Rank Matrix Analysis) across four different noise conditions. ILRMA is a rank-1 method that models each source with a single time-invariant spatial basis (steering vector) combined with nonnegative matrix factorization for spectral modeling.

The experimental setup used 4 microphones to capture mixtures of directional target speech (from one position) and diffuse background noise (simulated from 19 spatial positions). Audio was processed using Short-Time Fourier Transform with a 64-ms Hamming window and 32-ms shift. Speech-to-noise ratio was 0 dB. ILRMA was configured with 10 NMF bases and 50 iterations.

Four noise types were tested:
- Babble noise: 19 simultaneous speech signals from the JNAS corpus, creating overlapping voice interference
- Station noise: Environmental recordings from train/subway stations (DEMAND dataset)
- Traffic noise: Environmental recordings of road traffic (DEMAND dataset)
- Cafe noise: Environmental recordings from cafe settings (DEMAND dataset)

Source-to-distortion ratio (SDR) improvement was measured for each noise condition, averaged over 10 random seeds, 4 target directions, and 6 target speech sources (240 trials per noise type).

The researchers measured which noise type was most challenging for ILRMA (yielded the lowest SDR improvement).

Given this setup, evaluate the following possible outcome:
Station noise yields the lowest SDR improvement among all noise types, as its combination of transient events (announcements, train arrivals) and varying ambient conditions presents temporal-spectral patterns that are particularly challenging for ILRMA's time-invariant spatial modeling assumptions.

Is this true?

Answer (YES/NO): NO